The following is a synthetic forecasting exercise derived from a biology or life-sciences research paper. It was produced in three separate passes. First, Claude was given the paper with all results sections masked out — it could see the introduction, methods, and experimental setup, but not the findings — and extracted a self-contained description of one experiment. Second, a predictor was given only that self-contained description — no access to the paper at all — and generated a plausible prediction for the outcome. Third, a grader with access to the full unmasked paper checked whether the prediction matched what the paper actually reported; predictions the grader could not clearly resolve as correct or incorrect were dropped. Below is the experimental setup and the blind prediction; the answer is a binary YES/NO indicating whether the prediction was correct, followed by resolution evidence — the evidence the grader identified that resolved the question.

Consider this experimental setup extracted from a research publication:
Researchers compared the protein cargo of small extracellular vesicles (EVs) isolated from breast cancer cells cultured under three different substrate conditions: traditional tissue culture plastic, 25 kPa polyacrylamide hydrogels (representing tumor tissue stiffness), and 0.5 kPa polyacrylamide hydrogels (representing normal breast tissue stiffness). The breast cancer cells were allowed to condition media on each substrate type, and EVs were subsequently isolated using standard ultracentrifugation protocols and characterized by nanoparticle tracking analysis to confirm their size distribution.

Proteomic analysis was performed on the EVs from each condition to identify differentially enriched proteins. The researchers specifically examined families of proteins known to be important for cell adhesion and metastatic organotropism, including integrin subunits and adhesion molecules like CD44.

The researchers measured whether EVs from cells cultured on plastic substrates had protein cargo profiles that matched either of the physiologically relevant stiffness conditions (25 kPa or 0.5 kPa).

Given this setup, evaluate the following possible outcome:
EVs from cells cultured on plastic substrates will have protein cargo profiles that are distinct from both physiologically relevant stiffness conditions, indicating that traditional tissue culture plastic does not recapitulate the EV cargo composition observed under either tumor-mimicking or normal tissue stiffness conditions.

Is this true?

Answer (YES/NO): YES